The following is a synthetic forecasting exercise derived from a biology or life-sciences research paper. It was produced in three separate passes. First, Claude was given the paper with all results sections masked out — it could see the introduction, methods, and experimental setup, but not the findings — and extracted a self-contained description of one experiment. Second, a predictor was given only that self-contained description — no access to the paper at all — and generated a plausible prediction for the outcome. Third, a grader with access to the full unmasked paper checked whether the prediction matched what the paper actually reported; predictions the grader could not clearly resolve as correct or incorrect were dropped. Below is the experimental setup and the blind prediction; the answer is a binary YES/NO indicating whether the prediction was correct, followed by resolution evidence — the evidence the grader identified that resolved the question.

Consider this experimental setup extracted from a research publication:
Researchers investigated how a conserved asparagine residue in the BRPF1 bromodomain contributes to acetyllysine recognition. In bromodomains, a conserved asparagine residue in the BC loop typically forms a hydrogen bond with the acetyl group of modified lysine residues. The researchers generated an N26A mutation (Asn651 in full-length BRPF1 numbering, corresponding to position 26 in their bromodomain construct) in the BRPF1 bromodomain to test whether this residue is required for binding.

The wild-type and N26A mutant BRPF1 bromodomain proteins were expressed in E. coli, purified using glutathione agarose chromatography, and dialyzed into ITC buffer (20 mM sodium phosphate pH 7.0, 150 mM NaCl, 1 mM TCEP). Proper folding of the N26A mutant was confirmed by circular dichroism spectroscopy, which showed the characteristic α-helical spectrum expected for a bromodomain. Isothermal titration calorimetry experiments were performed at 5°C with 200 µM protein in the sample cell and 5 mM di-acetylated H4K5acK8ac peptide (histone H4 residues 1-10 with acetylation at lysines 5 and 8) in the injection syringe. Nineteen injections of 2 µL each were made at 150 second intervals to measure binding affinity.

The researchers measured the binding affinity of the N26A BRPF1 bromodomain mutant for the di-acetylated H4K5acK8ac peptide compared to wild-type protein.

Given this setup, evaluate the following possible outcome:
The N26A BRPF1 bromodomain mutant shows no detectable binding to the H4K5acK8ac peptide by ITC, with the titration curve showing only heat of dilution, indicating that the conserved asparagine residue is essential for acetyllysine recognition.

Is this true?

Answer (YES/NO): NO